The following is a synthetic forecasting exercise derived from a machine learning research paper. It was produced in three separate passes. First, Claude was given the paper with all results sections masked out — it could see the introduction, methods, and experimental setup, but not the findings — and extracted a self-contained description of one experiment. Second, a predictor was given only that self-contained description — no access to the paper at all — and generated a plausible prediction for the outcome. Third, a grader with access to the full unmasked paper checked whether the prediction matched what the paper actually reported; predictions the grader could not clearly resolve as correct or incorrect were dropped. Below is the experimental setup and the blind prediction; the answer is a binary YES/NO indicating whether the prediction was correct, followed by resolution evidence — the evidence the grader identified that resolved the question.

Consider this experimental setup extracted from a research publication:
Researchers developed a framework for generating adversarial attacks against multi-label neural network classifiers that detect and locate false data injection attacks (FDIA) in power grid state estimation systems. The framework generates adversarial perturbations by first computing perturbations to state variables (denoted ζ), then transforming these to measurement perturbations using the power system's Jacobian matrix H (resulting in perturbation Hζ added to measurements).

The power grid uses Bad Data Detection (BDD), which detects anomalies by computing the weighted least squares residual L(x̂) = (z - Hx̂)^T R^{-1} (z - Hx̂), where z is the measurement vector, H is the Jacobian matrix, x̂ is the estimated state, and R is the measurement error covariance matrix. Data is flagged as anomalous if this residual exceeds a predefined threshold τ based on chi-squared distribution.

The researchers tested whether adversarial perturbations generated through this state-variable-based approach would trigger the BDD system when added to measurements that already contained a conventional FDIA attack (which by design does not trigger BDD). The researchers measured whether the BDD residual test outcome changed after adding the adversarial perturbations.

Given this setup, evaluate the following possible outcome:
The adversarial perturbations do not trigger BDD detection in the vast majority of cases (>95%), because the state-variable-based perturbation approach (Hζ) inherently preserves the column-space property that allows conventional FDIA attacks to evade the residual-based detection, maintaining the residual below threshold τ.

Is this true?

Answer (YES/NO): YES